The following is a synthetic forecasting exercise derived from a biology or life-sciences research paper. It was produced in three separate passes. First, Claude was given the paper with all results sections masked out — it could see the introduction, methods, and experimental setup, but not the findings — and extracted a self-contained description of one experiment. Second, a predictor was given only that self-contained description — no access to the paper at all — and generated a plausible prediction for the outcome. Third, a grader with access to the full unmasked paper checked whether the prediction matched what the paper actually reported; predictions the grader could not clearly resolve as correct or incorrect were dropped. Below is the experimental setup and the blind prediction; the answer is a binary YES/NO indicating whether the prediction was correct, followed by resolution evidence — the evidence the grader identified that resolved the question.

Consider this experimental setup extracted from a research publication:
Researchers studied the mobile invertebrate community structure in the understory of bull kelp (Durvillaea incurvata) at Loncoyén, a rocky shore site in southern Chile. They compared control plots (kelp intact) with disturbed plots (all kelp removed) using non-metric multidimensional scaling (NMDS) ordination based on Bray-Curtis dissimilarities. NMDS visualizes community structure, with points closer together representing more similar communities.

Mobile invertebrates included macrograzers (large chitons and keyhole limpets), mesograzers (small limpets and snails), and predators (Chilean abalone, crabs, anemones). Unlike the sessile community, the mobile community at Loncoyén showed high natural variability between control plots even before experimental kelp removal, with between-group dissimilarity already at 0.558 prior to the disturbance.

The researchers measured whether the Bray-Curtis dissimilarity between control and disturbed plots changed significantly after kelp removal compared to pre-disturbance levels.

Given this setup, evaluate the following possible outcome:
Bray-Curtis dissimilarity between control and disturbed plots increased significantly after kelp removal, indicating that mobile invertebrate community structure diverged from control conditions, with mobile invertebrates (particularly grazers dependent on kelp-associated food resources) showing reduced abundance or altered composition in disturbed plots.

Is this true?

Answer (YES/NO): NO